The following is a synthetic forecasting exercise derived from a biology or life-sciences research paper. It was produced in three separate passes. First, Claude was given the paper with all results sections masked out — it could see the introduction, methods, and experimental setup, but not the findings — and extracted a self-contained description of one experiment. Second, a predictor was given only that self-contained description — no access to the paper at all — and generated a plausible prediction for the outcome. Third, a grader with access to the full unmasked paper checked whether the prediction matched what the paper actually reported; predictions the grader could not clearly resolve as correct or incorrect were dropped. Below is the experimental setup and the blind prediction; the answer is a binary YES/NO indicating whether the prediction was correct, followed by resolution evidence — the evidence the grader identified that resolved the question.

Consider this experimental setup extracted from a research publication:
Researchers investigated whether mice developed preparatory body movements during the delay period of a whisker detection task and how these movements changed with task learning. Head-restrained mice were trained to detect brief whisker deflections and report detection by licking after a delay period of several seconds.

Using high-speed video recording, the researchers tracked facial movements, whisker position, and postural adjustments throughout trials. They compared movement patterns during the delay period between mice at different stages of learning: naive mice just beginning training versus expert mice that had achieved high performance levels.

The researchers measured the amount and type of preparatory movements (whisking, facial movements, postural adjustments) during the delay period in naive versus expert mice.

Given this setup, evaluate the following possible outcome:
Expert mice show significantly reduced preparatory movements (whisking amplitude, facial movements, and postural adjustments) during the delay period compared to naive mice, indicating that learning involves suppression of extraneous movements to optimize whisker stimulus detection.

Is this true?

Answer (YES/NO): NO